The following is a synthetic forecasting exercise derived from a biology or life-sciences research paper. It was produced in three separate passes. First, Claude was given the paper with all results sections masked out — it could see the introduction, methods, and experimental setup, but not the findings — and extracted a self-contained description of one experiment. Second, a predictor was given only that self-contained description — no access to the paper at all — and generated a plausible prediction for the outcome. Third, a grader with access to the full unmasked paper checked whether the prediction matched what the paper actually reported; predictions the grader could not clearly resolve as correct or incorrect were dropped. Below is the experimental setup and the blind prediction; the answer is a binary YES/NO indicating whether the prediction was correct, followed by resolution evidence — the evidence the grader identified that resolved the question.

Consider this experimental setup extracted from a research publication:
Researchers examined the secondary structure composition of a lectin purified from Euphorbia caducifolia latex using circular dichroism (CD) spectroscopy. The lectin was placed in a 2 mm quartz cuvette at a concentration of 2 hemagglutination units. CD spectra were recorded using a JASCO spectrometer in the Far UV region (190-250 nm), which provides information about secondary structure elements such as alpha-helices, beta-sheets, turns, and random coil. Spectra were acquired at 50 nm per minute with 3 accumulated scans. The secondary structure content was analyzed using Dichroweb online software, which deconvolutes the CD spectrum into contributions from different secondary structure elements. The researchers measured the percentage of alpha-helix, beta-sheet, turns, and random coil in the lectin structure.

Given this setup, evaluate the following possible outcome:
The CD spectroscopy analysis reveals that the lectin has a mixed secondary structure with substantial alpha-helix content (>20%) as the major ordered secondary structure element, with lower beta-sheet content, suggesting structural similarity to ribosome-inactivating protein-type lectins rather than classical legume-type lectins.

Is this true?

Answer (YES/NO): NO